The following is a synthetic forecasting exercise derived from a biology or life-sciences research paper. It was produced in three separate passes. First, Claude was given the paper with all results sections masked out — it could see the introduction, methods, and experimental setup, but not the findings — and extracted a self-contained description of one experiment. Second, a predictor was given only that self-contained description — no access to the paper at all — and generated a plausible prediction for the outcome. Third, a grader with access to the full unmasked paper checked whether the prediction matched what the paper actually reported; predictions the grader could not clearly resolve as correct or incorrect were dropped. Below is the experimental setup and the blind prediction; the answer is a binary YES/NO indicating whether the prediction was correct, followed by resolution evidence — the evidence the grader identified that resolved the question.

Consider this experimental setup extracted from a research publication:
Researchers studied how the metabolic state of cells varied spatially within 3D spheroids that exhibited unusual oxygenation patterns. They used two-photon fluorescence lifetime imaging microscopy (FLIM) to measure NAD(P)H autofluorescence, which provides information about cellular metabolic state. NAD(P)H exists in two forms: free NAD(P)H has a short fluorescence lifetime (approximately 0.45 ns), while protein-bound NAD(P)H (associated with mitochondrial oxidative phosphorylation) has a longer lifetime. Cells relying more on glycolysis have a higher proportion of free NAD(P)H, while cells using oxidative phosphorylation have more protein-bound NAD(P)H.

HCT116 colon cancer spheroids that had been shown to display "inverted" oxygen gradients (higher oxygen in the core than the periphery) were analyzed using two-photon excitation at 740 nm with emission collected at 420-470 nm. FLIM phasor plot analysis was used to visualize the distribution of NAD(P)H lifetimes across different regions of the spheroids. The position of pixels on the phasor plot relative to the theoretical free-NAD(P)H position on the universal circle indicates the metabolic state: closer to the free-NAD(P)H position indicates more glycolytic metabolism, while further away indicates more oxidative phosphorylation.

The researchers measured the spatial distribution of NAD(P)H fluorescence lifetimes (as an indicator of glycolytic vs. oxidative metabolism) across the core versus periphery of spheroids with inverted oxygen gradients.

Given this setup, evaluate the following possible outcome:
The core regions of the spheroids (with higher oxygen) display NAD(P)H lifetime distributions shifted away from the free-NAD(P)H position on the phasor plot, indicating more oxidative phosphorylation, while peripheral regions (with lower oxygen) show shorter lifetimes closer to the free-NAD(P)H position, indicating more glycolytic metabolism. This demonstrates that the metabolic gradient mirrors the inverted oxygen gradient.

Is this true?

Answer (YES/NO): NO